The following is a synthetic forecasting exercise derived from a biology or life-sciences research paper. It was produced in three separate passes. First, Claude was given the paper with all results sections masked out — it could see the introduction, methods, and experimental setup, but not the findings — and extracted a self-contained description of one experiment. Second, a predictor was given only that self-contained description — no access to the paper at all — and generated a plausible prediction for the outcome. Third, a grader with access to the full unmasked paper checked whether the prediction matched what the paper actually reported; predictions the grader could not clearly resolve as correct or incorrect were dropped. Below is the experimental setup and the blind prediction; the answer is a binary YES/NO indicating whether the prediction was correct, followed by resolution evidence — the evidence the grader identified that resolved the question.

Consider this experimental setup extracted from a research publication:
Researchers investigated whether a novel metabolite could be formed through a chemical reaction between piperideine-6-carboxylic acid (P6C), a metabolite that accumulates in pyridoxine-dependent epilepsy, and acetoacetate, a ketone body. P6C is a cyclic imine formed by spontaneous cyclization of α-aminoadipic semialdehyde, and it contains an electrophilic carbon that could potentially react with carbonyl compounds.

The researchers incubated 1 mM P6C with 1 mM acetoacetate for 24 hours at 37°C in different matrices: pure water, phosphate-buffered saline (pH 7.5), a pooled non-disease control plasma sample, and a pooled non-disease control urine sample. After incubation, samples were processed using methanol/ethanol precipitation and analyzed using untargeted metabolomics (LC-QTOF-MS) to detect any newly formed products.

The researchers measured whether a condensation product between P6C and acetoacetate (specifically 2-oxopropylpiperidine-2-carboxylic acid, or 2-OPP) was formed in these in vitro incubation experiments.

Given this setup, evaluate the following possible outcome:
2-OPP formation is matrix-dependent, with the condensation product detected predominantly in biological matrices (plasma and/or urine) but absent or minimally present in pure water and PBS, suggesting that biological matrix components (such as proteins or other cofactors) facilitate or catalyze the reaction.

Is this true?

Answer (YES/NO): NO